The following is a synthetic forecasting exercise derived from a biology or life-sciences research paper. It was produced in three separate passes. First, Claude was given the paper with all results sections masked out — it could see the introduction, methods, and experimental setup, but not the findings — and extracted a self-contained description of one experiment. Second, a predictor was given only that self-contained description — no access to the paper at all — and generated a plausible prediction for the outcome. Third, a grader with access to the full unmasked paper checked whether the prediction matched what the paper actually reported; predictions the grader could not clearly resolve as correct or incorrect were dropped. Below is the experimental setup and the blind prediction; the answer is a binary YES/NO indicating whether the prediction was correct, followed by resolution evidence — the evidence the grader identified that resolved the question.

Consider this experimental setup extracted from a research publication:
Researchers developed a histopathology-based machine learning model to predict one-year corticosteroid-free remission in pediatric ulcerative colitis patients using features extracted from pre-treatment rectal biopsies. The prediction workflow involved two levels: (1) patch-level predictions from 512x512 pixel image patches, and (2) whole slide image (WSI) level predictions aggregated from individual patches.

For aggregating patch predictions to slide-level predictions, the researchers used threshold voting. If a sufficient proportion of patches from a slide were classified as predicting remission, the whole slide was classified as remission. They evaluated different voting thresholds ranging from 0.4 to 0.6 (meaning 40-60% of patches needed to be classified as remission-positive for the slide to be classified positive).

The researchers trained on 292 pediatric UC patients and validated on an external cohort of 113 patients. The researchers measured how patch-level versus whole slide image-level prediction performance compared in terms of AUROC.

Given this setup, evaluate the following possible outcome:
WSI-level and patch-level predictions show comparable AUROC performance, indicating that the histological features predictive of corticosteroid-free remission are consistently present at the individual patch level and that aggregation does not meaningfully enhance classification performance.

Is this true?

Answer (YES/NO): YES